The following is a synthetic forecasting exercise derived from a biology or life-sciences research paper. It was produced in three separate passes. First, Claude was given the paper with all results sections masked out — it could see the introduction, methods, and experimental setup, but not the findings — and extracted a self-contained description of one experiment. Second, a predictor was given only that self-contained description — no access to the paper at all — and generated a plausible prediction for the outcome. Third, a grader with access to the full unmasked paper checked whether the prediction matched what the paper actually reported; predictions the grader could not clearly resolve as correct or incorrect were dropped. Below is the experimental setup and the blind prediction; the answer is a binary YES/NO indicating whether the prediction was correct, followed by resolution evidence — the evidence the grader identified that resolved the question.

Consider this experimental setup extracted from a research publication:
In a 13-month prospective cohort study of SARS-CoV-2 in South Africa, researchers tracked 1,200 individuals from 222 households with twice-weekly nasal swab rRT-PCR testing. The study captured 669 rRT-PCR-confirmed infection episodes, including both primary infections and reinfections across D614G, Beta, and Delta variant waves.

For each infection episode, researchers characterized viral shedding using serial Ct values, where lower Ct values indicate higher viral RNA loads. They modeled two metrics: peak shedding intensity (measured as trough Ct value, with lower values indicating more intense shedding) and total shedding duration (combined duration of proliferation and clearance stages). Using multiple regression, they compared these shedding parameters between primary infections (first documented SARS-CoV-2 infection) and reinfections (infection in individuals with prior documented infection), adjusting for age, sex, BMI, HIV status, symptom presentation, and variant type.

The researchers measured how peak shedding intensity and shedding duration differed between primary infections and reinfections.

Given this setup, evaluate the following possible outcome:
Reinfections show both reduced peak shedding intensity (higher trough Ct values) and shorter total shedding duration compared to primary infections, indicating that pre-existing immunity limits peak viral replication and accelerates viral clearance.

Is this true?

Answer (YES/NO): YES